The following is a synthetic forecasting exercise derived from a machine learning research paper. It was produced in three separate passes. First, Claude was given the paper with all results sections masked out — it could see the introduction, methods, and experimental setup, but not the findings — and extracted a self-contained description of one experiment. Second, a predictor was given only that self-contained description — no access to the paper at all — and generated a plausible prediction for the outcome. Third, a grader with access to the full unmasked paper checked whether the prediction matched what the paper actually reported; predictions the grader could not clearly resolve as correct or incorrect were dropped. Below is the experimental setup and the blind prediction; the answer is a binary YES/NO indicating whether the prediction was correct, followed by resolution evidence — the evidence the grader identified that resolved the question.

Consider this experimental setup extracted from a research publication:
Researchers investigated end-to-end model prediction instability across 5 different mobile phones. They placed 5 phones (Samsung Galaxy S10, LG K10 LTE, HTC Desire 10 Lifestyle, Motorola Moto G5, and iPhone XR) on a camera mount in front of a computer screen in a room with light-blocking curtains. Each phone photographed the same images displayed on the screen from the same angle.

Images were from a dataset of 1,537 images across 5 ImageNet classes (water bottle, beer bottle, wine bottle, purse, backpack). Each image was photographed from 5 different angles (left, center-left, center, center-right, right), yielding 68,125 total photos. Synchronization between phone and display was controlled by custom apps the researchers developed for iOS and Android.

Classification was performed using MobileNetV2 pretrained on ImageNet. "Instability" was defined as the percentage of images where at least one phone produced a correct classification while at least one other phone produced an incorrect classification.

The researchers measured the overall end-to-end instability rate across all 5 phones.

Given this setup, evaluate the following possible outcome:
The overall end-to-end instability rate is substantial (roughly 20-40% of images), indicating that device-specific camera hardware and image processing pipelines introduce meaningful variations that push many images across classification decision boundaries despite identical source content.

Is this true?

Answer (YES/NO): NO